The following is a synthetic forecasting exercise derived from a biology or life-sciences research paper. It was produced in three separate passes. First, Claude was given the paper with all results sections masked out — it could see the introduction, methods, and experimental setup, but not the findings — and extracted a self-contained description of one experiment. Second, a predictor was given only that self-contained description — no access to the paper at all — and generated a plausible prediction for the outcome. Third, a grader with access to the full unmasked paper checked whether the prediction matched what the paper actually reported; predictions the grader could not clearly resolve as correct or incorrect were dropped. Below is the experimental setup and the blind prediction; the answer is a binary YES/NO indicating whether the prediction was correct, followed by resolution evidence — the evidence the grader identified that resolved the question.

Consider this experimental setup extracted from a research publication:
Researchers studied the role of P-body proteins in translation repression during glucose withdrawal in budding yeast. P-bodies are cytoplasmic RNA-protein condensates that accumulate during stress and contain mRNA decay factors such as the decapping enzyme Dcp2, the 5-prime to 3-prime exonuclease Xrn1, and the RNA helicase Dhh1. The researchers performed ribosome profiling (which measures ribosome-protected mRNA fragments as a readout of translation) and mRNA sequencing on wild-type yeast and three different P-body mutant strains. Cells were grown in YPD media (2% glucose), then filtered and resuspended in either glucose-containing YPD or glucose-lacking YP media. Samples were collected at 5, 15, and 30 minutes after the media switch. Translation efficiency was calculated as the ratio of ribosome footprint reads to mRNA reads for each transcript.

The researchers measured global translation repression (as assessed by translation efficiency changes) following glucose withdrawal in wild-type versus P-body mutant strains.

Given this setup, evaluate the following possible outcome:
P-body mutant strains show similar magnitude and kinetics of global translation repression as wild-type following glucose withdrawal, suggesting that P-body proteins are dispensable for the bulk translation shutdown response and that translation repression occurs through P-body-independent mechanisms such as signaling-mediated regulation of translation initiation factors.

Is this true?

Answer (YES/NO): NO